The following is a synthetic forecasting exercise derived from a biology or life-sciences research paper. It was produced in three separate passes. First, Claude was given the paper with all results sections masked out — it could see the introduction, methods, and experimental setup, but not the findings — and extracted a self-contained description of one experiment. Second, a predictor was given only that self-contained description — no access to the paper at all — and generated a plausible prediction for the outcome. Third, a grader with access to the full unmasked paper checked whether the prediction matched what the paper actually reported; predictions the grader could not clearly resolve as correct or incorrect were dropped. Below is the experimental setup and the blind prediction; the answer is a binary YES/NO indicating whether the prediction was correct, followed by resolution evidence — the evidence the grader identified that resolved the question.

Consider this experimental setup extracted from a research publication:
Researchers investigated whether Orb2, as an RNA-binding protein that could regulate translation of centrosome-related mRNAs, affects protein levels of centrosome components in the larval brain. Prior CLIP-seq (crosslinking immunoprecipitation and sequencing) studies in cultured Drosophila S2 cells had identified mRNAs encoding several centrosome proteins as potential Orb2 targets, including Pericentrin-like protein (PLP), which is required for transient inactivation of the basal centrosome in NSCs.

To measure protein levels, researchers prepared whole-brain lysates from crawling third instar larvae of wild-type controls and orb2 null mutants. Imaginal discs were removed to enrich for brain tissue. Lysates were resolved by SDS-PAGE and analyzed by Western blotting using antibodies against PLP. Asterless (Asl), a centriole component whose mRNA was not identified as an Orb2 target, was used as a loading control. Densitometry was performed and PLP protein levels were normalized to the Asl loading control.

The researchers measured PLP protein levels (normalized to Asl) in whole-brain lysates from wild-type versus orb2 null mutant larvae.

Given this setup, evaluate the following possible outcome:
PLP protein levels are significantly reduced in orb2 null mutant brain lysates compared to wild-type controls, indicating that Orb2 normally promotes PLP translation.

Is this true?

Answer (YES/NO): YES